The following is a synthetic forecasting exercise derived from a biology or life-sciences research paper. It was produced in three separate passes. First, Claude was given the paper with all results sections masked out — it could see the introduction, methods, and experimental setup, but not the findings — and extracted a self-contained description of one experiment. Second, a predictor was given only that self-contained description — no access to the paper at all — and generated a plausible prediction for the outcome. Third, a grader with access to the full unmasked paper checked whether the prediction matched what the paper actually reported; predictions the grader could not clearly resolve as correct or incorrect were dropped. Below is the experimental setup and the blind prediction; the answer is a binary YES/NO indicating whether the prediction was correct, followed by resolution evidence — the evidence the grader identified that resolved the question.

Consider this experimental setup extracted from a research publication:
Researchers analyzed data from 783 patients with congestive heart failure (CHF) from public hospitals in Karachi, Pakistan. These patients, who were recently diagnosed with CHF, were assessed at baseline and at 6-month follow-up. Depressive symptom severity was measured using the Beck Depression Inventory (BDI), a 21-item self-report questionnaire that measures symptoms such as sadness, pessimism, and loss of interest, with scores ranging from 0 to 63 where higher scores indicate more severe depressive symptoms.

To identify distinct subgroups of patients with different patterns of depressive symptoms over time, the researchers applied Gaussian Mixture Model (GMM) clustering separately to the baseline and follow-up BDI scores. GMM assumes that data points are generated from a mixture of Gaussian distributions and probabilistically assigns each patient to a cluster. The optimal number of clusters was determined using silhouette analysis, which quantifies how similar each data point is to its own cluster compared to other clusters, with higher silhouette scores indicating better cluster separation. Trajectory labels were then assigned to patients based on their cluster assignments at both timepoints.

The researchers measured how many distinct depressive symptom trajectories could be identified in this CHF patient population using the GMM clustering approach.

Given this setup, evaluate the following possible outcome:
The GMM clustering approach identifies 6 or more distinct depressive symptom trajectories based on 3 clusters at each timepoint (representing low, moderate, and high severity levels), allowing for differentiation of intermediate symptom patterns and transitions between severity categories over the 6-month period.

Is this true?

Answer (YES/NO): NO